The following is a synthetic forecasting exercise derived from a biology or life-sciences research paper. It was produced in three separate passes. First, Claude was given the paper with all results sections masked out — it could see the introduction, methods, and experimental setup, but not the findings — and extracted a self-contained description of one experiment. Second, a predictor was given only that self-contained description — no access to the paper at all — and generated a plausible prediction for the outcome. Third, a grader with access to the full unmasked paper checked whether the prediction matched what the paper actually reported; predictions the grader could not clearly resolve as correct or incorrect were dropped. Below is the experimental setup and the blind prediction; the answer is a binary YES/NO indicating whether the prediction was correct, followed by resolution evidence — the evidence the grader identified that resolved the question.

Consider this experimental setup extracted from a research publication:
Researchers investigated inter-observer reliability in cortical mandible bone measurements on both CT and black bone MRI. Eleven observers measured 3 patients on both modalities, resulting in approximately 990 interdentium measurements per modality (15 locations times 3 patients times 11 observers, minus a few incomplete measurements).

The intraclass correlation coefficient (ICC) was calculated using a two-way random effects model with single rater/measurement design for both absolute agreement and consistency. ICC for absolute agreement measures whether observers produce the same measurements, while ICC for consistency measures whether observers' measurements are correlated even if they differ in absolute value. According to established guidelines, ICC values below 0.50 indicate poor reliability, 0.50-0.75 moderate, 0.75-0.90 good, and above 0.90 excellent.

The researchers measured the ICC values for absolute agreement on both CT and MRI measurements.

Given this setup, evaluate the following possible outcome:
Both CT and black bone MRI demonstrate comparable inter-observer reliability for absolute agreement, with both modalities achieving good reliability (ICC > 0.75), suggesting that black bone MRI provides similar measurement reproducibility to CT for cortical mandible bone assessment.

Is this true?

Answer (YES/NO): NO